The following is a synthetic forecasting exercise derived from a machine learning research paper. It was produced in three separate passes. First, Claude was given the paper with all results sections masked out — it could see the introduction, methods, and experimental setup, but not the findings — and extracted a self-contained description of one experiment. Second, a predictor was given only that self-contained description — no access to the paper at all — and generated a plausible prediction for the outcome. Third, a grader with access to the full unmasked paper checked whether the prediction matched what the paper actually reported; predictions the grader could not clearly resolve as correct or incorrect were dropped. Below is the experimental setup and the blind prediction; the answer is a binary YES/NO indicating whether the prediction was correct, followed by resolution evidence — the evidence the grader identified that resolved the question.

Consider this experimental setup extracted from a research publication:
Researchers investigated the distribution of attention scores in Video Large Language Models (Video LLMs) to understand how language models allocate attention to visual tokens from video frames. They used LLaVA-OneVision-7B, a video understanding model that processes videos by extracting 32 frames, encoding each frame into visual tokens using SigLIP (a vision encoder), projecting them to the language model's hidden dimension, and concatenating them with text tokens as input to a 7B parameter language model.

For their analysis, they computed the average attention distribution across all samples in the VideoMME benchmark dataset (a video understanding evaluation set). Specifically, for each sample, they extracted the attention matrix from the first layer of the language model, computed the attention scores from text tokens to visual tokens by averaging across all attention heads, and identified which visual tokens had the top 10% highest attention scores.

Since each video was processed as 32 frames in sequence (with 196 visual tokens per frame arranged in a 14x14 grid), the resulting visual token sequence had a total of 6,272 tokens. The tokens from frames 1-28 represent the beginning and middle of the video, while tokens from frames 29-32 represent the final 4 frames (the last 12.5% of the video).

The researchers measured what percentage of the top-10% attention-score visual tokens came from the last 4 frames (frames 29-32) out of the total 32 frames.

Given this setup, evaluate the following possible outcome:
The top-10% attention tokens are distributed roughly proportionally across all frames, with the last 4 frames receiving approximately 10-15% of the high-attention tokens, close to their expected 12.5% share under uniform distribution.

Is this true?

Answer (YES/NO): NO